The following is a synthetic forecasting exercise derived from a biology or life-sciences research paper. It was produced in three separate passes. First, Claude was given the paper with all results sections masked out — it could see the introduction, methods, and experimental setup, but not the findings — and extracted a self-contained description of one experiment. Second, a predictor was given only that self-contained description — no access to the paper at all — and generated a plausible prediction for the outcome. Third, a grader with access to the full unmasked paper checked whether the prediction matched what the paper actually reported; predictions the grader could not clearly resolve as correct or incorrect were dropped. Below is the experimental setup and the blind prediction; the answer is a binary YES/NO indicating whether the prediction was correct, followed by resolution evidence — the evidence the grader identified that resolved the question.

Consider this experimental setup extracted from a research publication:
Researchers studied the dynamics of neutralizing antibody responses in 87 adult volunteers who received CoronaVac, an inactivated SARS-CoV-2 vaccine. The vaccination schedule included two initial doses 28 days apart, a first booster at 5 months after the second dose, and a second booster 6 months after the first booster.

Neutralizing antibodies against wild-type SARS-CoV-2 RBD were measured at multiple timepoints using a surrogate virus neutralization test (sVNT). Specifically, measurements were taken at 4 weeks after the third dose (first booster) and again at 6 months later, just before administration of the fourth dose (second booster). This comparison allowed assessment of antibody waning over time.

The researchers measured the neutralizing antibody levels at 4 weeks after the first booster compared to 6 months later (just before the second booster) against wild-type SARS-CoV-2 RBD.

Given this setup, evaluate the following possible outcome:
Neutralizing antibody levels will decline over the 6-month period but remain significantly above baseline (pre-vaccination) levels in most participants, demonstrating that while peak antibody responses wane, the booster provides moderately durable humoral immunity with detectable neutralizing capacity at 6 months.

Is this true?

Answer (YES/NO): YES